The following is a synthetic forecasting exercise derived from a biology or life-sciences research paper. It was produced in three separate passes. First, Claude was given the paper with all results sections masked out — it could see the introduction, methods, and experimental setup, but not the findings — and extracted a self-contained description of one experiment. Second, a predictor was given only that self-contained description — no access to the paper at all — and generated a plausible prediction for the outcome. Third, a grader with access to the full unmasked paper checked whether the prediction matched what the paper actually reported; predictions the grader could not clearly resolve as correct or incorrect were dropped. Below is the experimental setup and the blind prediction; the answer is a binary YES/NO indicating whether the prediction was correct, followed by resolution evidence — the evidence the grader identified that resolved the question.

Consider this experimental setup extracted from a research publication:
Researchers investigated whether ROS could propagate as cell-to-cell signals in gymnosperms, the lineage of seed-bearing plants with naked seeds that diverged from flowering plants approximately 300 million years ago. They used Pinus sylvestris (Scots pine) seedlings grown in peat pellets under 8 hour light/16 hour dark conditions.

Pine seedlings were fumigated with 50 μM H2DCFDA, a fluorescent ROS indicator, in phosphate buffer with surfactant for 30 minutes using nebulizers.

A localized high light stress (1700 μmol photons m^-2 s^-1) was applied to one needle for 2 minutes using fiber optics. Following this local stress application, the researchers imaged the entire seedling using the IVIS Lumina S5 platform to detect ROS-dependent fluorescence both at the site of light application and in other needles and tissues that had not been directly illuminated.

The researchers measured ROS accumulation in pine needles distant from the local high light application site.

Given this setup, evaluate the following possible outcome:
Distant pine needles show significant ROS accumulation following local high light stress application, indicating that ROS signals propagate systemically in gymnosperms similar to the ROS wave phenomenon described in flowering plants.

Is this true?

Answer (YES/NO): YES